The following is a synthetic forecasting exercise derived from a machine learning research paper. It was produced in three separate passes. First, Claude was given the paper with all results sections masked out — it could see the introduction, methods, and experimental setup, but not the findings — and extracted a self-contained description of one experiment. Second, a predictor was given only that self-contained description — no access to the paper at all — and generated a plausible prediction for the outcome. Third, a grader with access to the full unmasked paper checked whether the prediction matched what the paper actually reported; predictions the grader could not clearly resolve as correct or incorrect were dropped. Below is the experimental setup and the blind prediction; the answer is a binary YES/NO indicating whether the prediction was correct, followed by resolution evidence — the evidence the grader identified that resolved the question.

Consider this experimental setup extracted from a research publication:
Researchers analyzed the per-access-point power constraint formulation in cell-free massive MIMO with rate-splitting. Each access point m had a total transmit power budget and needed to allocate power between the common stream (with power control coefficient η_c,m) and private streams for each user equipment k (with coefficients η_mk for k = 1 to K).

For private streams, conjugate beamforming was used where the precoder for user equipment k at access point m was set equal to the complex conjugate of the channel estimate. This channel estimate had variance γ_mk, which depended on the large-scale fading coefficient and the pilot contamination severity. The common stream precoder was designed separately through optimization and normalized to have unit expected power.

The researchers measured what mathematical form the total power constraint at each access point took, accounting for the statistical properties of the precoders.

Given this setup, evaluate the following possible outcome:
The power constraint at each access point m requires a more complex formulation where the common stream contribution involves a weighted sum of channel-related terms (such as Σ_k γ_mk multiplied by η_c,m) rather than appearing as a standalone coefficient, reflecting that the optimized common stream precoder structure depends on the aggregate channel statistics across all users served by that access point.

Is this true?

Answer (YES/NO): NO